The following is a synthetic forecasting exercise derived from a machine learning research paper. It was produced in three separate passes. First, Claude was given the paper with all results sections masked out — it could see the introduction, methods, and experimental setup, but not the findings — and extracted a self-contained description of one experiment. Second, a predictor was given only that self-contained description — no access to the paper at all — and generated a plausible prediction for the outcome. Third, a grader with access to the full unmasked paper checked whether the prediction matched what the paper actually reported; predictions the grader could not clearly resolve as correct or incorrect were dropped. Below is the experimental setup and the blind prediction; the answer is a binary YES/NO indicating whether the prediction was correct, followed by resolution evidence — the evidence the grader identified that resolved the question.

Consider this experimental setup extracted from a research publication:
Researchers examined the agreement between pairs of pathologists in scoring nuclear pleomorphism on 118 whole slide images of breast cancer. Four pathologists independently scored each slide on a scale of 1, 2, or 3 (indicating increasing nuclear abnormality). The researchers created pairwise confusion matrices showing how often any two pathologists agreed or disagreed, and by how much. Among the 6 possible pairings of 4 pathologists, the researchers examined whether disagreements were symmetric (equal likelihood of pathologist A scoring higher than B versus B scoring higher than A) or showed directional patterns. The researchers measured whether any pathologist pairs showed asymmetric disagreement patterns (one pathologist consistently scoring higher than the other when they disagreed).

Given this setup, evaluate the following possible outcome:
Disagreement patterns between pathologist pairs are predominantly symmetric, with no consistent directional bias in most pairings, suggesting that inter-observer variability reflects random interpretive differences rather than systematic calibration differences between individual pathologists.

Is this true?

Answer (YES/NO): NO